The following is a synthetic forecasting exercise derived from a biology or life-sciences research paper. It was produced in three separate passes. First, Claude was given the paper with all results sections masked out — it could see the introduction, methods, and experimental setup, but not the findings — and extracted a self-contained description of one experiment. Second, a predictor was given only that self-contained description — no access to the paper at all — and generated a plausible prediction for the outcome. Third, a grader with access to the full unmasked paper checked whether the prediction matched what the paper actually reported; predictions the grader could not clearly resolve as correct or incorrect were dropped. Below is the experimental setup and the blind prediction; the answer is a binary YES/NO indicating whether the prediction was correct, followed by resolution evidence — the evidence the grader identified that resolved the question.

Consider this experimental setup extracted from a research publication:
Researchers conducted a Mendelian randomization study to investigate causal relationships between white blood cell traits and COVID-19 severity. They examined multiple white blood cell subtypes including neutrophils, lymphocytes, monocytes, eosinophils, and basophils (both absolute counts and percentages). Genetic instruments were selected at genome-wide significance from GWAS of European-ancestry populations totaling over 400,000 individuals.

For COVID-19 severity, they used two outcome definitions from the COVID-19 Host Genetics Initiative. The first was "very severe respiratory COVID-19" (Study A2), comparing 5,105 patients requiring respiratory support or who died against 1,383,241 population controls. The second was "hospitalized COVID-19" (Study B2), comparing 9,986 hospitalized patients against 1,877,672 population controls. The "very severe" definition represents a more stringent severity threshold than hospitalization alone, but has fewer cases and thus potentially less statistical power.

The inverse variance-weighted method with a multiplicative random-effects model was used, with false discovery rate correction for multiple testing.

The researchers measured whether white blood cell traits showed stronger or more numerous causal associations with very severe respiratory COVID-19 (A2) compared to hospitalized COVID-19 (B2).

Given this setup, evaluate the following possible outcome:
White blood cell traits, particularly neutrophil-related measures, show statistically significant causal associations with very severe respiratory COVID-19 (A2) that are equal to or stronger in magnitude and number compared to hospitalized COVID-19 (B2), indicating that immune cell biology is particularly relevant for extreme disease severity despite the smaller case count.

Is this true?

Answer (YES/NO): NO